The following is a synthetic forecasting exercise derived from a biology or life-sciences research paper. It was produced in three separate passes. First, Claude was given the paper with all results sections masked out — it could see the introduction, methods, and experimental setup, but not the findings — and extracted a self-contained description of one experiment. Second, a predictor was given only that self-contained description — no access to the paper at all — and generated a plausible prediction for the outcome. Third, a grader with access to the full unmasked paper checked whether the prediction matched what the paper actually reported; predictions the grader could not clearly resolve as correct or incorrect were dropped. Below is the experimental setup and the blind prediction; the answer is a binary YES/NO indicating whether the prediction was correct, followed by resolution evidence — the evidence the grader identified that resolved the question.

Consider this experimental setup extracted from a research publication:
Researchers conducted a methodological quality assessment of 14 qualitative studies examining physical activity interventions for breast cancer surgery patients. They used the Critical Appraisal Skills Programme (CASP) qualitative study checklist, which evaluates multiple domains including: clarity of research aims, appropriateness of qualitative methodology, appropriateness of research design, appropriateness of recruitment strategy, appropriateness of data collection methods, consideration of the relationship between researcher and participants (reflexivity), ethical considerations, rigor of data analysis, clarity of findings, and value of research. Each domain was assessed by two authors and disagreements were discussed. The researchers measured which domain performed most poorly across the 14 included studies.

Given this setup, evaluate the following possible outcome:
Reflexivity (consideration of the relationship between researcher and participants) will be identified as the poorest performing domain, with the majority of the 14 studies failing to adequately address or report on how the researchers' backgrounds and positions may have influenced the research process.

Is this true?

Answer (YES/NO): NO